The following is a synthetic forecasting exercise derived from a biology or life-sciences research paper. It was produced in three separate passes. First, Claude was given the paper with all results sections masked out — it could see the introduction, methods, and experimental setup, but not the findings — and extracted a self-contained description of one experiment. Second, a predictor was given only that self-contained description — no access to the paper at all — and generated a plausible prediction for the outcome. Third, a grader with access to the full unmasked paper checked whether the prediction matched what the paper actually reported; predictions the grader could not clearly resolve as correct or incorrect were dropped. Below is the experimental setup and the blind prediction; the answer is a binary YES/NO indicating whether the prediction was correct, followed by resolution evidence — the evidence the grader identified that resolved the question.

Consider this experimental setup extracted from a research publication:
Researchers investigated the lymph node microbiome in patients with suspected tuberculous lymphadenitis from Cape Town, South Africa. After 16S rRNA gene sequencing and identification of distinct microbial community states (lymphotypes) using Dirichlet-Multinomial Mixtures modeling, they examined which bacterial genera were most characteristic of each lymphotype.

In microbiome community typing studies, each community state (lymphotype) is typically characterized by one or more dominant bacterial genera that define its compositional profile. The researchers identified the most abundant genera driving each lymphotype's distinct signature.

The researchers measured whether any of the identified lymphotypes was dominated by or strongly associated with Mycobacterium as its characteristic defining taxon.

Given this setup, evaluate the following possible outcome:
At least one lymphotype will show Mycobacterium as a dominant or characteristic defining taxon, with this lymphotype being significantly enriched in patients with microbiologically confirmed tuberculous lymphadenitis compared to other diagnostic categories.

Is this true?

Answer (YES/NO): YES